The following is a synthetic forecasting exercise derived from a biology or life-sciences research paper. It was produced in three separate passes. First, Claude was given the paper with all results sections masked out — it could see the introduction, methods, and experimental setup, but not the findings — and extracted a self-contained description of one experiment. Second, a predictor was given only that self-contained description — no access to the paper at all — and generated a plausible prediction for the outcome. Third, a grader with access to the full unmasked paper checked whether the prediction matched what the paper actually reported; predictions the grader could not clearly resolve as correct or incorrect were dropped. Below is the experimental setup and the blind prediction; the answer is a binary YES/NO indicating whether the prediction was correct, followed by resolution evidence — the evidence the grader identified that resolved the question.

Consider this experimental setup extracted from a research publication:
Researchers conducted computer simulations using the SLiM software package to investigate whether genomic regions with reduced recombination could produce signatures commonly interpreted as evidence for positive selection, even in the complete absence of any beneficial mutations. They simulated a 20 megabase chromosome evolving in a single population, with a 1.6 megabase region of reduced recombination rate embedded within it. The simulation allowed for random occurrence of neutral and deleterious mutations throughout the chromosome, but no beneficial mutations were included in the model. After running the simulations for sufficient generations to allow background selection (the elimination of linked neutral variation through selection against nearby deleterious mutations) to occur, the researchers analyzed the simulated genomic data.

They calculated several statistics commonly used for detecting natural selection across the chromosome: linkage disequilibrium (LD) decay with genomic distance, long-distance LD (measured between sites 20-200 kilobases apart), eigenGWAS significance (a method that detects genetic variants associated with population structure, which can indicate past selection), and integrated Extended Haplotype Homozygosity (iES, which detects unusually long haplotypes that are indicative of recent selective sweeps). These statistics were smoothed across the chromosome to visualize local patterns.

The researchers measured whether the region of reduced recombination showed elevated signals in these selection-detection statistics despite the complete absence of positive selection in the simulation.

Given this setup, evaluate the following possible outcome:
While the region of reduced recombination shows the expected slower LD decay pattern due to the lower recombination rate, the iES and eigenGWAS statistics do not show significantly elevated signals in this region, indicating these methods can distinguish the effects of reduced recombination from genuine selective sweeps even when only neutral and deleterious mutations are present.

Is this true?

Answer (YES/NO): NO